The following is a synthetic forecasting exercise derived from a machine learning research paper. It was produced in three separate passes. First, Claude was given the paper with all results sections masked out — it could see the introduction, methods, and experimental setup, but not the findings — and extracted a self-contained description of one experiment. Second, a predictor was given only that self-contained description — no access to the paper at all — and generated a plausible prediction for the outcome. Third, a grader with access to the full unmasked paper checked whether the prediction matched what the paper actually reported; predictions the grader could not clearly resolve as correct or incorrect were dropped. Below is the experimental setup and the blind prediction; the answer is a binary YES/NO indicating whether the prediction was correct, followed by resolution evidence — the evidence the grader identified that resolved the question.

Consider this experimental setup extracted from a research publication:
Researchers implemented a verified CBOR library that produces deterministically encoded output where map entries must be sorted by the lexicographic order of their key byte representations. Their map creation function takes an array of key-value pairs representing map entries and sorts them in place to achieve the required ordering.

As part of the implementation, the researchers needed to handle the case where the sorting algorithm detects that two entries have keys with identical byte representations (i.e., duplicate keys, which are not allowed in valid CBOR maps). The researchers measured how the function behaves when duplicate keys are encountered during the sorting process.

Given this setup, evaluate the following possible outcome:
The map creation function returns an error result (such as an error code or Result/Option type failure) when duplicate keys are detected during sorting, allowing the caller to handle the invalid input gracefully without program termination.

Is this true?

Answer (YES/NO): YES